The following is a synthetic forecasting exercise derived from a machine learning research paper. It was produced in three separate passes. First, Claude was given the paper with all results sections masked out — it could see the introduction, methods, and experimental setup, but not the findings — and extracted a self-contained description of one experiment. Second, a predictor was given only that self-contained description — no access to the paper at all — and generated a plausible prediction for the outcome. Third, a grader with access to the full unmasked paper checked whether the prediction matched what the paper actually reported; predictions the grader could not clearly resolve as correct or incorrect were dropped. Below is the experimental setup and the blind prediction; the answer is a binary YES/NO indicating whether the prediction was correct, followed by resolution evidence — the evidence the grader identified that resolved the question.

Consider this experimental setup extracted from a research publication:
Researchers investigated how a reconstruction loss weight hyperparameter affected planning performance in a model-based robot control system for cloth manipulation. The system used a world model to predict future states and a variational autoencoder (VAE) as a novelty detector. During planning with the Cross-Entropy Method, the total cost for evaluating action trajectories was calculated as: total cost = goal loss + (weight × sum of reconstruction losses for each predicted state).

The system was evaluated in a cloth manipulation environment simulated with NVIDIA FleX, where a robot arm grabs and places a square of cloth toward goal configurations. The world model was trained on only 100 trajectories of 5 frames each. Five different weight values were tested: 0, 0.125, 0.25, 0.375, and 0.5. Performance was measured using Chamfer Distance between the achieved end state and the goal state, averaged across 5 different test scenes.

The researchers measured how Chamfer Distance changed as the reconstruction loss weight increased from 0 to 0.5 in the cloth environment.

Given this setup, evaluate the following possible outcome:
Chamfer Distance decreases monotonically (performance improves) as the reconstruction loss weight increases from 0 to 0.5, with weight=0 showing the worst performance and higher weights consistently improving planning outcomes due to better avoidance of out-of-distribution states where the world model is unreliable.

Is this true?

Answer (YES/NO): NO